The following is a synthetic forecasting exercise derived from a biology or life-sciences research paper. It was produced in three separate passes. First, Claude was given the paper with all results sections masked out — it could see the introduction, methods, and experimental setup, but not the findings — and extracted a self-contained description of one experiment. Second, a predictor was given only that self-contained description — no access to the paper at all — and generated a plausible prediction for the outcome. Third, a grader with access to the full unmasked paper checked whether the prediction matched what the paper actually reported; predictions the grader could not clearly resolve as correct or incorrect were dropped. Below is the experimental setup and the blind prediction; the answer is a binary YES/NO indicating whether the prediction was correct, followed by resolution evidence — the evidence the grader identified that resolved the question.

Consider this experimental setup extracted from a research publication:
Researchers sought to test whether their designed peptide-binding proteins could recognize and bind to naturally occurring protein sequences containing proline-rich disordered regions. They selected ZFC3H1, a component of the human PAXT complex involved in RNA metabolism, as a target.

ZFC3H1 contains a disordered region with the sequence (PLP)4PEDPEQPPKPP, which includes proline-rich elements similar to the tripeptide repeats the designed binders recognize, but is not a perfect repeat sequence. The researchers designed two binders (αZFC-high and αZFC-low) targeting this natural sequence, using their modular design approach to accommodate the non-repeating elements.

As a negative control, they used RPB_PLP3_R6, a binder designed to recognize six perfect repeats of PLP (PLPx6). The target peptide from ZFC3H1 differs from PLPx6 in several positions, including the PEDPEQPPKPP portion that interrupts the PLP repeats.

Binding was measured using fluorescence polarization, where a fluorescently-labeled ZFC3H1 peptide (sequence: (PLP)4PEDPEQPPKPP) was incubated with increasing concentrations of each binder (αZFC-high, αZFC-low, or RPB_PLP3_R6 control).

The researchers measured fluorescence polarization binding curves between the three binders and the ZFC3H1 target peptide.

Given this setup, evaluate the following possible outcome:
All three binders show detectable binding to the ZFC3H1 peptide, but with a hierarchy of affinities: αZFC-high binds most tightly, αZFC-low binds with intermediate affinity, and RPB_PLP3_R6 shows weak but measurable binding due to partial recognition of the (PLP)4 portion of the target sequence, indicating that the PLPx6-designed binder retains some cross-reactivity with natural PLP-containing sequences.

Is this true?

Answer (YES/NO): NO